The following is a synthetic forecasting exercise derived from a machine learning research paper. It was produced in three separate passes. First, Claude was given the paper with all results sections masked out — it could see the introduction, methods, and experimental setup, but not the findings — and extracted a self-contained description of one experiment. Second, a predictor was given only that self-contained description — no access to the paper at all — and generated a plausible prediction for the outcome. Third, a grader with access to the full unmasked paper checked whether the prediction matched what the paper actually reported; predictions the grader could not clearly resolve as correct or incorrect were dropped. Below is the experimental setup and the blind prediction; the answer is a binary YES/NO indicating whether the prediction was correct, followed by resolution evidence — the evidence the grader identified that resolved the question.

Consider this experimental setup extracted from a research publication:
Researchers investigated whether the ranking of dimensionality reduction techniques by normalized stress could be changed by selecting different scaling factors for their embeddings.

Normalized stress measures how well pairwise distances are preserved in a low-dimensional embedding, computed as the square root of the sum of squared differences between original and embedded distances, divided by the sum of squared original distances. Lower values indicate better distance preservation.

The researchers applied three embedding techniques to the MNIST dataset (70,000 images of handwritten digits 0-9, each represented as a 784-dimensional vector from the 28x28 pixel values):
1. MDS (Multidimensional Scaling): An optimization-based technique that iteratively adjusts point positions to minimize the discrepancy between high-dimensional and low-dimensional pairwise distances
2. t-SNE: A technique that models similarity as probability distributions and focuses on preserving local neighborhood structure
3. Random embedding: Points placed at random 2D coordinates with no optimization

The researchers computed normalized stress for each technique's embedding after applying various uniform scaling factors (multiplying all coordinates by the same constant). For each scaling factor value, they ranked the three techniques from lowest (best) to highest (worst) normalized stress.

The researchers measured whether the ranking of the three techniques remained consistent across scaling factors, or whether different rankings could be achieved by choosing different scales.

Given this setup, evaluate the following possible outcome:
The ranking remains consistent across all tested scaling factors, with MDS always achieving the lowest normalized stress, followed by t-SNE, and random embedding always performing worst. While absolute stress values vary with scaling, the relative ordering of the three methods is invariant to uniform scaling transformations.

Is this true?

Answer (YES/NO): NO